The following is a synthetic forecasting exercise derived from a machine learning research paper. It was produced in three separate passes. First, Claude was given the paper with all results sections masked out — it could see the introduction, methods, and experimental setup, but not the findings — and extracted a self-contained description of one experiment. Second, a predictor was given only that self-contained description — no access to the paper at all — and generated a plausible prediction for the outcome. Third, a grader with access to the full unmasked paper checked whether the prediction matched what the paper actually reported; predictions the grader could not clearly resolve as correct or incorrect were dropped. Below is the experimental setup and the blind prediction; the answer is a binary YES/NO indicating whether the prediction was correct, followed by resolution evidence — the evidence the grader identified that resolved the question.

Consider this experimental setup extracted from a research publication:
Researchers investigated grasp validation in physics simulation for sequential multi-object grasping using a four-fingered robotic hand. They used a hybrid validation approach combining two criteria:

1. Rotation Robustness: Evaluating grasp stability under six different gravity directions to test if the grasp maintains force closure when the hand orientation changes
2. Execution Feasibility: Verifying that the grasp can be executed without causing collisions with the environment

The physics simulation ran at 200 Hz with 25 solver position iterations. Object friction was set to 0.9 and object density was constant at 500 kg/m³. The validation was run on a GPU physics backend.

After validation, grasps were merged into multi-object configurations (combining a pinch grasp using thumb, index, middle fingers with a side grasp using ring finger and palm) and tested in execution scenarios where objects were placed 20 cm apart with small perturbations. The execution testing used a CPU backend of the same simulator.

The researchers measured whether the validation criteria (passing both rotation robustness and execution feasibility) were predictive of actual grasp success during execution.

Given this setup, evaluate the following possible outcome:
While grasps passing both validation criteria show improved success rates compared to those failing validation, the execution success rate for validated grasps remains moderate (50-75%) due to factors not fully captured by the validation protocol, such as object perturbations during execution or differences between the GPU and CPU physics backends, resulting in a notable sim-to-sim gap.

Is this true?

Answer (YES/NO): NO